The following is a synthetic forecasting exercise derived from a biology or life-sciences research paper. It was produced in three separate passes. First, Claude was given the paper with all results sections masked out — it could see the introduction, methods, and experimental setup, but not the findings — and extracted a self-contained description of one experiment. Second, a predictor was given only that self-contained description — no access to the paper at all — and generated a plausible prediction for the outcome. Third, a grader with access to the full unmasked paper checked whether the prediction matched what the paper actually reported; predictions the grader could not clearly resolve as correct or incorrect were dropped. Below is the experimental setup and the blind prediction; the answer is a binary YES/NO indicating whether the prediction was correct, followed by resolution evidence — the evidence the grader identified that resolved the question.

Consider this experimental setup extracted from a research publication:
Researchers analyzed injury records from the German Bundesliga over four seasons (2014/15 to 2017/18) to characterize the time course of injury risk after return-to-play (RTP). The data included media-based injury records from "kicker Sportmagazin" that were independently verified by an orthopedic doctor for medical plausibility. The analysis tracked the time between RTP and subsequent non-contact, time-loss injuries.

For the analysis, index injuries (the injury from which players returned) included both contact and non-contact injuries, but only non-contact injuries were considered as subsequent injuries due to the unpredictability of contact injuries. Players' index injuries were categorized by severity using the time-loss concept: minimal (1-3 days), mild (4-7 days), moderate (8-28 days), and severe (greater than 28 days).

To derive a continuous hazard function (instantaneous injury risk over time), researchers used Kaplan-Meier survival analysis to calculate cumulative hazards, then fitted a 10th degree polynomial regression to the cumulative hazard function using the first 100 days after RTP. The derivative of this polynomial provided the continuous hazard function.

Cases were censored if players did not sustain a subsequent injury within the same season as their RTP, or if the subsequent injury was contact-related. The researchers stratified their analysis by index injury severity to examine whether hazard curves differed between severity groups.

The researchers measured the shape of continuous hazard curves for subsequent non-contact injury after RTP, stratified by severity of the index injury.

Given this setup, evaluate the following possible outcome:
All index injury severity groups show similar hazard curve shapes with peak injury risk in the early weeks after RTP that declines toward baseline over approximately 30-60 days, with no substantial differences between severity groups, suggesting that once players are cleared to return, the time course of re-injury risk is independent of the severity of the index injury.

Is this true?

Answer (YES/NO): NO